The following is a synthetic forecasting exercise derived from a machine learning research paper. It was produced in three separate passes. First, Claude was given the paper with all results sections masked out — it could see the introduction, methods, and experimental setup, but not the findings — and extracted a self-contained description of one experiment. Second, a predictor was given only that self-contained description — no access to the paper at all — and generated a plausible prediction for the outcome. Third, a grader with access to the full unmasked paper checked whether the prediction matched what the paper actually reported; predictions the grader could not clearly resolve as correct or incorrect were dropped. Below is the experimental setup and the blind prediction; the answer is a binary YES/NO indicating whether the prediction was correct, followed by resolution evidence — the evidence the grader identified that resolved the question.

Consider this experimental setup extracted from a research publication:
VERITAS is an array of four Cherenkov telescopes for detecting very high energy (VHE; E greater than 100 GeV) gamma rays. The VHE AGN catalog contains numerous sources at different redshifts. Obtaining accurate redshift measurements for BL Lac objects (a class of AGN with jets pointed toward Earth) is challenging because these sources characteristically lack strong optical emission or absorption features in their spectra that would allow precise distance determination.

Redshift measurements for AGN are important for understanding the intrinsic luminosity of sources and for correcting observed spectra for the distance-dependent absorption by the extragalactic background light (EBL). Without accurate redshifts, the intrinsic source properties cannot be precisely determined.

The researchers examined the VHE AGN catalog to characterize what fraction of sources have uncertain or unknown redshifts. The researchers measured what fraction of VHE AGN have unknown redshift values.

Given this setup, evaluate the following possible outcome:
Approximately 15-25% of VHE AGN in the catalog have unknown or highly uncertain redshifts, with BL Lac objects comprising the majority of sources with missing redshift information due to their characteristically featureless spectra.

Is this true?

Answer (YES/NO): YES